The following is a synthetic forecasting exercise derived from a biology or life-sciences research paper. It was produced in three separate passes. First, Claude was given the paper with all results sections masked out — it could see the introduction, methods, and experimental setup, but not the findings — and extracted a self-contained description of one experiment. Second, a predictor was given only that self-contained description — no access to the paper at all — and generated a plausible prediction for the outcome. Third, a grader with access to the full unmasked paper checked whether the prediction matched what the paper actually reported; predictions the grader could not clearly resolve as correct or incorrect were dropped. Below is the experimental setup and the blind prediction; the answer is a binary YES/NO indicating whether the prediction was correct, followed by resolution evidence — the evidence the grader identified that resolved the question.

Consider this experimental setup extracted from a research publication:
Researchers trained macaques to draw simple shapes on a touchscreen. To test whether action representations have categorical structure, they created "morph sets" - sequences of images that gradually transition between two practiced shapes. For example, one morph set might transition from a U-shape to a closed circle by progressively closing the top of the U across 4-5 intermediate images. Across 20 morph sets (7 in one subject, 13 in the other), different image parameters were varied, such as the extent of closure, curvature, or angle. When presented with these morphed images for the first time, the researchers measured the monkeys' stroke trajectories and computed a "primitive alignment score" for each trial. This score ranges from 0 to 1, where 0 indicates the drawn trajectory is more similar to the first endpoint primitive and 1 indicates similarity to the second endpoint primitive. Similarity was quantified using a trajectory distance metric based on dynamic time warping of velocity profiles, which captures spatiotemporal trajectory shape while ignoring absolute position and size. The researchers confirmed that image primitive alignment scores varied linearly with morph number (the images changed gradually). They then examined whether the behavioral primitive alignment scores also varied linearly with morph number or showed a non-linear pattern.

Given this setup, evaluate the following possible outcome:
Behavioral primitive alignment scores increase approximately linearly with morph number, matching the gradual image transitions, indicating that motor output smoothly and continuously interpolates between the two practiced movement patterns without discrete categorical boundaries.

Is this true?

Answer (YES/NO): NO